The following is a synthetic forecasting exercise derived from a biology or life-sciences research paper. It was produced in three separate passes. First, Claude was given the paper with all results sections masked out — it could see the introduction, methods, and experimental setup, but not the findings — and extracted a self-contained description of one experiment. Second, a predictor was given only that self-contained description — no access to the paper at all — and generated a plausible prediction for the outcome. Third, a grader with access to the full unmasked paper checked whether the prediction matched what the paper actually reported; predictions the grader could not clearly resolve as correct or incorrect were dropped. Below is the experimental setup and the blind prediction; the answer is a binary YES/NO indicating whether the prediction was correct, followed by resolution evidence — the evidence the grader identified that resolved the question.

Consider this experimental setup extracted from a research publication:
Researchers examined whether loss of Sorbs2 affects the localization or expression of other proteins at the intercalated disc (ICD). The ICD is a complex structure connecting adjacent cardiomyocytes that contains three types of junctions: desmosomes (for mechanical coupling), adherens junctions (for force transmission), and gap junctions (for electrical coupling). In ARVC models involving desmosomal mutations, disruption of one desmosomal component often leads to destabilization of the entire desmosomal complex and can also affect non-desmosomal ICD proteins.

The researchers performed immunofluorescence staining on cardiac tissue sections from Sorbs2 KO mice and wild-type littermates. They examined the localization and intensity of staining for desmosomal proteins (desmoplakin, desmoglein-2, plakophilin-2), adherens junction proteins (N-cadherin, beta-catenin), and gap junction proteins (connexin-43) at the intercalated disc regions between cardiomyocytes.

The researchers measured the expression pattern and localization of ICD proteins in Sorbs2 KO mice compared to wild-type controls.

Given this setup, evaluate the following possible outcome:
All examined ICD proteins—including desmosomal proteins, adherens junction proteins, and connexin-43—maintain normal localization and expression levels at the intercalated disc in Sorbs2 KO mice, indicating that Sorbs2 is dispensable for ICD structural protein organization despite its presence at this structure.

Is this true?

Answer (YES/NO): NO